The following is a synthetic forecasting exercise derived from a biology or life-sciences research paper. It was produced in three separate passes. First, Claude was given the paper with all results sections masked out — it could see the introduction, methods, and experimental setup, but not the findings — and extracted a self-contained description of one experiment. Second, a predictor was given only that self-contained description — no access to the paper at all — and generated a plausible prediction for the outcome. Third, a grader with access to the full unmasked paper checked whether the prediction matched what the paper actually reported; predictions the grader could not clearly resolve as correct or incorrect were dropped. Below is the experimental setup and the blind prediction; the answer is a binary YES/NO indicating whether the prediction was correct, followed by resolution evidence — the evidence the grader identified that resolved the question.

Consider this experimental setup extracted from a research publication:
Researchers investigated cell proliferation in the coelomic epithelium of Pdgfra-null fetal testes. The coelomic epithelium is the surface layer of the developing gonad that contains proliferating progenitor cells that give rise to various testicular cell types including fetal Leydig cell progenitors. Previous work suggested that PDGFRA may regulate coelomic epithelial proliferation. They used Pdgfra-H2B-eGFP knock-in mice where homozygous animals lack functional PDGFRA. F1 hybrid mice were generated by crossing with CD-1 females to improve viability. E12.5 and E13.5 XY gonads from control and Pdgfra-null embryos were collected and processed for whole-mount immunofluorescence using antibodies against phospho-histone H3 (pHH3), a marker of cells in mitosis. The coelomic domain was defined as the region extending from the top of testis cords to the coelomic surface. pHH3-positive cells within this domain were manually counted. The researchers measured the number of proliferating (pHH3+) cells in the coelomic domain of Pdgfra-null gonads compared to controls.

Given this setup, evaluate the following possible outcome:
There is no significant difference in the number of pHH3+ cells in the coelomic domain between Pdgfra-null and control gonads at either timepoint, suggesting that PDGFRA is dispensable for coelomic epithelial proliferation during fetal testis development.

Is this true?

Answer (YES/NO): YES